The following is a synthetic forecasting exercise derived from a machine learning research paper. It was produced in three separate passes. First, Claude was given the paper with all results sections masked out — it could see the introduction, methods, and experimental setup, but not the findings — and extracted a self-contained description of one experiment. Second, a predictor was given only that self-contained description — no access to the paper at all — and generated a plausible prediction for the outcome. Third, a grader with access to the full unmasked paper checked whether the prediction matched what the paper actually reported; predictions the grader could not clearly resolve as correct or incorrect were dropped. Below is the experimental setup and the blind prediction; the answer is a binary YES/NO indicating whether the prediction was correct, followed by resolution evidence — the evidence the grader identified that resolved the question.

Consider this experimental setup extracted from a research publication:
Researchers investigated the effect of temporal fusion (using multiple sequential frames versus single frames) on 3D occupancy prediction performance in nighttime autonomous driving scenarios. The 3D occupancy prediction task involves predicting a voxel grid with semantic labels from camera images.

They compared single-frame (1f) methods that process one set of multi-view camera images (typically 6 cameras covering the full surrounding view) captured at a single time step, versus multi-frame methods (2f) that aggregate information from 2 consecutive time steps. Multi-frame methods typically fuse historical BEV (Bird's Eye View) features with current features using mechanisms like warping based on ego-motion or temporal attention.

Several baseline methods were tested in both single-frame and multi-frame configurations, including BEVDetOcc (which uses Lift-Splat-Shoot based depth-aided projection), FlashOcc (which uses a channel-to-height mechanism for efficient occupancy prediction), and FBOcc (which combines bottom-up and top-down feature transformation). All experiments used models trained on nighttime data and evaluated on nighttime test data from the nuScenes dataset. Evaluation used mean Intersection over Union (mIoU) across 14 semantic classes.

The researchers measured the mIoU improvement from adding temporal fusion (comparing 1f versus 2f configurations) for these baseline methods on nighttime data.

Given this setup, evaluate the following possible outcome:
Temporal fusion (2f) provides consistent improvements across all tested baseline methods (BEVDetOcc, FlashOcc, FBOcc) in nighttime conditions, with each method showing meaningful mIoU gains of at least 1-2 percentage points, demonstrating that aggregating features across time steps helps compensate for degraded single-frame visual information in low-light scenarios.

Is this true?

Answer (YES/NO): NO